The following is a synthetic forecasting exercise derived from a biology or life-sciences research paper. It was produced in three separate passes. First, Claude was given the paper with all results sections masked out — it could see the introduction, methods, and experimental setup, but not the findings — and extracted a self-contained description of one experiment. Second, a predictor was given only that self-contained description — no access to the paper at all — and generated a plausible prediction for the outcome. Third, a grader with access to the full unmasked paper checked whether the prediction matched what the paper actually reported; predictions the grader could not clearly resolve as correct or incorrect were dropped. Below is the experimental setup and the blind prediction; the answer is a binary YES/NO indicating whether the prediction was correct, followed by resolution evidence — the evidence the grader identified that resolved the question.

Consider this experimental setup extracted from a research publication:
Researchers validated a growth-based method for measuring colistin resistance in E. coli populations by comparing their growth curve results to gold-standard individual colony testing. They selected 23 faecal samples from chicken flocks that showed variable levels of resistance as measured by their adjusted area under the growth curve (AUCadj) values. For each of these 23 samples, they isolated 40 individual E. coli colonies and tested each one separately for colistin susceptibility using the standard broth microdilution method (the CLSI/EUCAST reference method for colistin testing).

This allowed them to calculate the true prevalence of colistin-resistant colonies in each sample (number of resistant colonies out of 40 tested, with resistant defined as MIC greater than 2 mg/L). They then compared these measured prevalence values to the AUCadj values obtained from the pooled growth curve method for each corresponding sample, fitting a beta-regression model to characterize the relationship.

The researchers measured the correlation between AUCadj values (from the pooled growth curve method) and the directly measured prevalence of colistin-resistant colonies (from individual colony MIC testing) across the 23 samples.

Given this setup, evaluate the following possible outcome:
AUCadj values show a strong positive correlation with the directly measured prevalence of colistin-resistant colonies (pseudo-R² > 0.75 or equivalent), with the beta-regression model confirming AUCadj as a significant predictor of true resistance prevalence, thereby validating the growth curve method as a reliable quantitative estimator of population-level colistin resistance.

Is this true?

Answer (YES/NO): NO